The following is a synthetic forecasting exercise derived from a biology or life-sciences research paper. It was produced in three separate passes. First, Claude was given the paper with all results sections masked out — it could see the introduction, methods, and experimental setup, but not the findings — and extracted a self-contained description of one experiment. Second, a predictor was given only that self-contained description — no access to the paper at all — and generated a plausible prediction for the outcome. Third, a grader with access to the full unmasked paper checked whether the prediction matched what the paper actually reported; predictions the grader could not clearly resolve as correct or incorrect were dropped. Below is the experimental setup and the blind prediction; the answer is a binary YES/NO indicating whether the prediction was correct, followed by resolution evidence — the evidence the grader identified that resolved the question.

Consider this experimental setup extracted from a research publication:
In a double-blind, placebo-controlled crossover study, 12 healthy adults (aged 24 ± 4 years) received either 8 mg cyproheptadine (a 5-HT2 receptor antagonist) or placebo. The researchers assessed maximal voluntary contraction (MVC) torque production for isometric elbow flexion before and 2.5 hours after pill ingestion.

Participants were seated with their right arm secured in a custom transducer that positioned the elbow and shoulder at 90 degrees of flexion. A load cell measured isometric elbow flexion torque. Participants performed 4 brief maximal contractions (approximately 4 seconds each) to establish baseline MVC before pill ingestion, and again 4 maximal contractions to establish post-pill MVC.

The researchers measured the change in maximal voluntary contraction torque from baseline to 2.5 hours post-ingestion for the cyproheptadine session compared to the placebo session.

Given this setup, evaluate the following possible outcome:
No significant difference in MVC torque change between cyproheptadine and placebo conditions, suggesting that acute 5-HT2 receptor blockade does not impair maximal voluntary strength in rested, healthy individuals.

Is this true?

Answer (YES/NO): NO